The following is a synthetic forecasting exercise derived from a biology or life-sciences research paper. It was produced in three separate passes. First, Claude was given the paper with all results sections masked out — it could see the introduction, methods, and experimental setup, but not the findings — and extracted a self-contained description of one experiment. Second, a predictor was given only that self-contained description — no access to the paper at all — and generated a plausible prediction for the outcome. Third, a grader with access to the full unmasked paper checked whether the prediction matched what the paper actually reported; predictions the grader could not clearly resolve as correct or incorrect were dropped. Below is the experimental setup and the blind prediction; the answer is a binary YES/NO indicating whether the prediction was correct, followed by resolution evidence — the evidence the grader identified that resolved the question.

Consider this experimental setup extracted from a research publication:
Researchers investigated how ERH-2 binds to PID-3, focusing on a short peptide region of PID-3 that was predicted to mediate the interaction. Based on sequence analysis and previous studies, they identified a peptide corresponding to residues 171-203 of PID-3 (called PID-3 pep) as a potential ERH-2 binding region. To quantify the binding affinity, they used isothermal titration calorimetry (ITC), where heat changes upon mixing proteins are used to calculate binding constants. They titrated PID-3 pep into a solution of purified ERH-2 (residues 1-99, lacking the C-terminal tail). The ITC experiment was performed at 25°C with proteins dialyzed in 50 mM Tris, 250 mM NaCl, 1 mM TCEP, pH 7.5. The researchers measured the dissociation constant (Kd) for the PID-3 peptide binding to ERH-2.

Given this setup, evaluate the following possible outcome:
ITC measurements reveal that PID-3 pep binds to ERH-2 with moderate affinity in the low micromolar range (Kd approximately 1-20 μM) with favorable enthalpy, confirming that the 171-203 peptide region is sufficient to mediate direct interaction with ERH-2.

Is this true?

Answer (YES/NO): NO